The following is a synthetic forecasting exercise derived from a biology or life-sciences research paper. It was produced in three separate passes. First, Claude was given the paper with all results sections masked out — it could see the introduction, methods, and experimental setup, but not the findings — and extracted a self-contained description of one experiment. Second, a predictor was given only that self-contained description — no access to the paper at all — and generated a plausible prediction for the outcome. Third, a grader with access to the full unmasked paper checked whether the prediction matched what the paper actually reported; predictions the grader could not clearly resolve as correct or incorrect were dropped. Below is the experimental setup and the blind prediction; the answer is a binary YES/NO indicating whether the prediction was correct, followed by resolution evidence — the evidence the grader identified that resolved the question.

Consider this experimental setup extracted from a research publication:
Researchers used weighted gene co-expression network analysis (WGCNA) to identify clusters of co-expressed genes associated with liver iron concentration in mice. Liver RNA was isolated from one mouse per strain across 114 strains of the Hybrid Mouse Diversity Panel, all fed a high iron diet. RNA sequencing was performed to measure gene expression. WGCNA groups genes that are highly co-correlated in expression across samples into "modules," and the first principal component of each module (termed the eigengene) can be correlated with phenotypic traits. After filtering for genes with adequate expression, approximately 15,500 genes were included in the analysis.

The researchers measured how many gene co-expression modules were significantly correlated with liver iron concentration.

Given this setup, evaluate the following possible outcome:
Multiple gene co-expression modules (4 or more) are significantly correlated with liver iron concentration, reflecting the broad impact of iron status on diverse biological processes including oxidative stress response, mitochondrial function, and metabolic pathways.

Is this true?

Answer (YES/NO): YES